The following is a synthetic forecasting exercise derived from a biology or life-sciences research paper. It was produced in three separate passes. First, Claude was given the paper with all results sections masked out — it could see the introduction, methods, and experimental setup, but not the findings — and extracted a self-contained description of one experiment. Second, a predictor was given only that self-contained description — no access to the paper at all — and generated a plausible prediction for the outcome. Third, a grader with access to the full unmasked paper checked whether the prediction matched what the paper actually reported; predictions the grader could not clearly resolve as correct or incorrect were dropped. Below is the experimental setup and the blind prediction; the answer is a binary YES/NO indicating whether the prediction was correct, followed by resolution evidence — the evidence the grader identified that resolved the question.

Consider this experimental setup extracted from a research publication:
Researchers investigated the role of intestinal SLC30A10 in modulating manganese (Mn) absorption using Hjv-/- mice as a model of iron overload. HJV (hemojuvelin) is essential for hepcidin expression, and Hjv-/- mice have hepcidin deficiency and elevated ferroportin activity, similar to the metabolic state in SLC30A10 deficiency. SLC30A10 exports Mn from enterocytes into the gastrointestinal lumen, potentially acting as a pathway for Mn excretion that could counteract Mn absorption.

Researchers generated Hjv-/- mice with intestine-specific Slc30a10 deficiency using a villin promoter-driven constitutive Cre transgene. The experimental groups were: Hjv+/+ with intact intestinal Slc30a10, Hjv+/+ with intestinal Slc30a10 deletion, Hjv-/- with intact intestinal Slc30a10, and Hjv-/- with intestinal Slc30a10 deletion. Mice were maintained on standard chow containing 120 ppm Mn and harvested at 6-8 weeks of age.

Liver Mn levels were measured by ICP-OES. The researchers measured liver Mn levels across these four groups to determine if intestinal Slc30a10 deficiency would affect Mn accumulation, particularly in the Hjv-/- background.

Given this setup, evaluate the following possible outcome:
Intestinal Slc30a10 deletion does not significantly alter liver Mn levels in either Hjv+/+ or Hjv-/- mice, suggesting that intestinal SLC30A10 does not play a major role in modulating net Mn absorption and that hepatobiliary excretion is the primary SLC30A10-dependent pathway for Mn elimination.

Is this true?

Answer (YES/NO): NO